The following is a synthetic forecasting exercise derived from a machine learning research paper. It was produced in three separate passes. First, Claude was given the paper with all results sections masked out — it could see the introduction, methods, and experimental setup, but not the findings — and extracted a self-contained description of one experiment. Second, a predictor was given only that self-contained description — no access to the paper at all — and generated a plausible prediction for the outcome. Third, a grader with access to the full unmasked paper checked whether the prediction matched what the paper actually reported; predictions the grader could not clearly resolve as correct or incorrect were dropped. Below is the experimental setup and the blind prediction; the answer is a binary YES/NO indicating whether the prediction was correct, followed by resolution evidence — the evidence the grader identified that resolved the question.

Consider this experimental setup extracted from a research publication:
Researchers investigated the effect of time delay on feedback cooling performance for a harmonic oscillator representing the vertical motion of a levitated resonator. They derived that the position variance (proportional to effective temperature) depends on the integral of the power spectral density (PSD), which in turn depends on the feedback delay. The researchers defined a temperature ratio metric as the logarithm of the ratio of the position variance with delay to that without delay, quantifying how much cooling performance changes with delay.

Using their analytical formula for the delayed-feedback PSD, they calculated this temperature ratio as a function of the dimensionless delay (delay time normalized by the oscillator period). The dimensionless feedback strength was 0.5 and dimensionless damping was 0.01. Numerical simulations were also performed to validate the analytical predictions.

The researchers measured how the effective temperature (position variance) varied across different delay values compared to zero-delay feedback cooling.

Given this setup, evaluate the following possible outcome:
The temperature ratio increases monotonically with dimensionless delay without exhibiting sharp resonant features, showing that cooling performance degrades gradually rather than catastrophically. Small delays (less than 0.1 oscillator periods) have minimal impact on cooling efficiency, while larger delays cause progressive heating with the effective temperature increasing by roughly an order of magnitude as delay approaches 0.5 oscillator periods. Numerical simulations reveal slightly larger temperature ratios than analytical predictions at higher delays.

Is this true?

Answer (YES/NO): NO